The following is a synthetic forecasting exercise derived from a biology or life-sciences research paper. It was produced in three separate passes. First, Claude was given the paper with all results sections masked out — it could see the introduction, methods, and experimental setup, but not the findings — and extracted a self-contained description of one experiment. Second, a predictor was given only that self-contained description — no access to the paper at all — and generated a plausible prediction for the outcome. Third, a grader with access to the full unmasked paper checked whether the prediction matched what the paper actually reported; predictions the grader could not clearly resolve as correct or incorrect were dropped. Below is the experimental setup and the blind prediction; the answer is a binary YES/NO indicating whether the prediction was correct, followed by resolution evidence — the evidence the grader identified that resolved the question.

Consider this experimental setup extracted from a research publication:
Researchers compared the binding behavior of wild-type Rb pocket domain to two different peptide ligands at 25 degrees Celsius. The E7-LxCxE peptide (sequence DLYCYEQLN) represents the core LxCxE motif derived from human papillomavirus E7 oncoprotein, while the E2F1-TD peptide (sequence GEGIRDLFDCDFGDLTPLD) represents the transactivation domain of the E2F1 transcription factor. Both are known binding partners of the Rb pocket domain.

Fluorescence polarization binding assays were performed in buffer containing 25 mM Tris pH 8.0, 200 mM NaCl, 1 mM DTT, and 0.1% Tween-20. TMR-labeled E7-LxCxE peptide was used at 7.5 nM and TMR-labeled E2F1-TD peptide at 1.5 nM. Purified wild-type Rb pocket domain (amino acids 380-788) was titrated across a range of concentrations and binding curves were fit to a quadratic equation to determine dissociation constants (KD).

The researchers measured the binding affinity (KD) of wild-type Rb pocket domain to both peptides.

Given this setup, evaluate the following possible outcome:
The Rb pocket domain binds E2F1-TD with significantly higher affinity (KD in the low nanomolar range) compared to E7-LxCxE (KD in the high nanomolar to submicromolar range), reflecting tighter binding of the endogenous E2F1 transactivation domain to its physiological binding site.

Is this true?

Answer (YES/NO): NO